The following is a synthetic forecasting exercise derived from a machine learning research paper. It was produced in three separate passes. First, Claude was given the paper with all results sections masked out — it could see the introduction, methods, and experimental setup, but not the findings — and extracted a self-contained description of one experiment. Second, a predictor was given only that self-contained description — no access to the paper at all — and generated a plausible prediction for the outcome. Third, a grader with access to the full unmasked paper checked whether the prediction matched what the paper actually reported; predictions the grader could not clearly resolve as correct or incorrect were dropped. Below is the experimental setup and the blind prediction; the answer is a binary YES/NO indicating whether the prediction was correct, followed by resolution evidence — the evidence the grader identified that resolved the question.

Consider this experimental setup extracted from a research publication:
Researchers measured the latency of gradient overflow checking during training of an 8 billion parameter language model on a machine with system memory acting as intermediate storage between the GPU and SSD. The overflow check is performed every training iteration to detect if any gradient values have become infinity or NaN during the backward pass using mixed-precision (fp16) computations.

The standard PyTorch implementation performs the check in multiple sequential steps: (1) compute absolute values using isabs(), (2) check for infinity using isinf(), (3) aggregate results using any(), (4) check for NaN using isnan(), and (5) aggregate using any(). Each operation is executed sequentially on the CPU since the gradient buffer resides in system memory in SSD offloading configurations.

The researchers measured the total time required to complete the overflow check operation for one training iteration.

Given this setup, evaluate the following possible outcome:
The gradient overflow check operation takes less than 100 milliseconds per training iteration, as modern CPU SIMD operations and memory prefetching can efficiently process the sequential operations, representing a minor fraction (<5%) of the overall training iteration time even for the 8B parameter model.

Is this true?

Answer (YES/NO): NO